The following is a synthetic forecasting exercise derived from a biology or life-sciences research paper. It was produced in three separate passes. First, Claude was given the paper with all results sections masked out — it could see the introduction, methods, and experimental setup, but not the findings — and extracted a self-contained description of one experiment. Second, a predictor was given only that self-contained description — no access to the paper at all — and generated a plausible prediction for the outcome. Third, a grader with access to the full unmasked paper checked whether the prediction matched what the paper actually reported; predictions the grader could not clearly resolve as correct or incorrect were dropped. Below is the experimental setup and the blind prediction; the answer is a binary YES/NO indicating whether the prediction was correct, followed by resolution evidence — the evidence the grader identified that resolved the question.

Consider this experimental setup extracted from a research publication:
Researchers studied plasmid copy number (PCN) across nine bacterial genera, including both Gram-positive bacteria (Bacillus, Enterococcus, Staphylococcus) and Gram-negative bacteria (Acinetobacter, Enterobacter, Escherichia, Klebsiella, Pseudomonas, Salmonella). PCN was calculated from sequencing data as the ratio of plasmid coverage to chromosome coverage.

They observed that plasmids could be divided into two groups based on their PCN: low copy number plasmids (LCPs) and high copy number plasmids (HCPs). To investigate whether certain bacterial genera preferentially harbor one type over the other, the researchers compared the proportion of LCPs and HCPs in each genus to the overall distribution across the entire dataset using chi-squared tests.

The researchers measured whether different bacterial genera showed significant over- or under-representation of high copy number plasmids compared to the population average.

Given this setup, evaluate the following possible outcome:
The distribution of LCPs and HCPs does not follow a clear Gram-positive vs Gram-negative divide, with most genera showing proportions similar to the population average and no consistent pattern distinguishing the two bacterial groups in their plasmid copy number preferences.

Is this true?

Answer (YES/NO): NO